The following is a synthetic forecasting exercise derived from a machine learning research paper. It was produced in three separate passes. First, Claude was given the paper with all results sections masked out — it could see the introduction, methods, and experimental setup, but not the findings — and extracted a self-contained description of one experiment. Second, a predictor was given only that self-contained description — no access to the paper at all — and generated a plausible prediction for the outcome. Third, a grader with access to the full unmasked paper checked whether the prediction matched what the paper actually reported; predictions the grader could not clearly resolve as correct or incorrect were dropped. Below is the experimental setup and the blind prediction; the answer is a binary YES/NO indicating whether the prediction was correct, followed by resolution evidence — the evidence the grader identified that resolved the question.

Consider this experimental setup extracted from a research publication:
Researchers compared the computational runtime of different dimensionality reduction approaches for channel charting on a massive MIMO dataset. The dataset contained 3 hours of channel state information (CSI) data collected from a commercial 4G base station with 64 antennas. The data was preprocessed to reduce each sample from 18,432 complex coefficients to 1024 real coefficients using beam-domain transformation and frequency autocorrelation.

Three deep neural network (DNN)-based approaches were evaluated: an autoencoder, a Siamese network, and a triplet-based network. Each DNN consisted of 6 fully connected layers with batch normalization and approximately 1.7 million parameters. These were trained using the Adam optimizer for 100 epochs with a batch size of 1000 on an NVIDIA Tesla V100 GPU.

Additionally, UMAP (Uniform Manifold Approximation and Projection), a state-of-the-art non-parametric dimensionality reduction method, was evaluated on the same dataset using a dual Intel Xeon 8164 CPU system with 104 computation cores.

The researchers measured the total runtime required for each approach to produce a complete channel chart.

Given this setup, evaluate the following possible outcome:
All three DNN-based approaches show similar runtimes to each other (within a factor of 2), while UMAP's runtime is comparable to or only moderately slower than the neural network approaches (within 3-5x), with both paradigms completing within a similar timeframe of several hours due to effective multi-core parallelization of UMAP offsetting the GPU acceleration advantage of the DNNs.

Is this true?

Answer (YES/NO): NO